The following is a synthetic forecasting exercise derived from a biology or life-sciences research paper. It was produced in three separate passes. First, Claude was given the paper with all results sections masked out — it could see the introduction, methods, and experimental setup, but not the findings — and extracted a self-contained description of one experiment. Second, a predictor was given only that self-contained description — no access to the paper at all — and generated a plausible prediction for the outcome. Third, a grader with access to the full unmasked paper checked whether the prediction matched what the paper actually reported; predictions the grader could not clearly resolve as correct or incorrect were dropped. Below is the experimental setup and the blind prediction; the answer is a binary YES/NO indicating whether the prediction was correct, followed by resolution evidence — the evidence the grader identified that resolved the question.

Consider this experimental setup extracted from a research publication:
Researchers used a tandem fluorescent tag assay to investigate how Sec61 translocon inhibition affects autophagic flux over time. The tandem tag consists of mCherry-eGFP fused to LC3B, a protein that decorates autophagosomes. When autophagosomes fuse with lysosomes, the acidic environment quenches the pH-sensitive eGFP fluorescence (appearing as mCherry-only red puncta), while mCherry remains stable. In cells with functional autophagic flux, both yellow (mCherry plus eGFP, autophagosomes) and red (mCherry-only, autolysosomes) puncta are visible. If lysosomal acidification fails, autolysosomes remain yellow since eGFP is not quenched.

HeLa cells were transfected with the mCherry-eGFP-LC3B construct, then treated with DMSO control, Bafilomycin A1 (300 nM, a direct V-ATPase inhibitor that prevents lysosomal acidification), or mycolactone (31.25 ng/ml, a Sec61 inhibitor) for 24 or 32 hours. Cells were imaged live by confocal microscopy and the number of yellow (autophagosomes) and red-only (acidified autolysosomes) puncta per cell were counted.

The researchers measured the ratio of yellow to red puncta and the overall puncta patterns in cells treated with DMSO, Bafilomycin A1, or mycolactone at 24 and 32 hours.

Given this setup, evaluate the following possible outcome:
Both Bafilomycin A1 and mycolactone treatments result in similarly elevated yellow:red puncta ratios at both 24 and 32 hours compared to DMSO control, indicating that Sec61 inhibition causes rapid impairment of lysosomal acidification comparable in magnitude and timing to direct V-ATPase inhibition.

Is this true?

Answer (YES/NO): NO